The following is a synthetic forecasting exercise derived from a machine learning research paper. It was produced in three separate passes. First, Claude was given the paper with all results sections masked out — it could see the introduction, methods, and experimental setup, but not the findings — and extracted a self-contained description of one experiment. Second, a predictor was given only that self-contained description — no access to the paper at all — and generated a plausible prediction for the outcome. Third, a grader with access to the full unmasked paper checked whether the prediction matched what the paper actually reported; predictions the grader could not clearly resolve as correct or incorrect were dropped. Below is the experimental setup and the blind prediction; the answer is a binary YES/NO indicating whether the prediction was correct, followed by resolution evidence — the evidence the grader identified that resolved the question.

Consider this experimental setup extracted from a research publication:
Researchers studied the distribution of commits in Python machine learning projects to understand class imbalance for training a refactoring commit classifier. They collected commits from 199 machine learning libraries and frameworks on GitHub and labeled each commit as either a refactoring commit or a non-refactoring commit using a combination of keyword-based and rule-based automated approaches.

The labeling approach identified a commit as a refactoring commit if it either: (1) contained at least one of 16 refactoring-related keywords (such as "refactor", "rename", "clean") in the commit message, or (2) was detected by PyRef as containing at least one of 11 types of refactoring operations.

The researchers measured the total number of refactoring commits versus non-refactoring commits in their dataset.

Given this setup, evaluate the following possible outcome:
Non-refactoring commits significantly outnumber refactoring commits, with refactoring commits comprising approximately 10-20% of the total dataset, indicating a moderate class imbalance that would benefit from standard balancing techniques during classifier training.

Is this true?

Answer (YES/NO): NO